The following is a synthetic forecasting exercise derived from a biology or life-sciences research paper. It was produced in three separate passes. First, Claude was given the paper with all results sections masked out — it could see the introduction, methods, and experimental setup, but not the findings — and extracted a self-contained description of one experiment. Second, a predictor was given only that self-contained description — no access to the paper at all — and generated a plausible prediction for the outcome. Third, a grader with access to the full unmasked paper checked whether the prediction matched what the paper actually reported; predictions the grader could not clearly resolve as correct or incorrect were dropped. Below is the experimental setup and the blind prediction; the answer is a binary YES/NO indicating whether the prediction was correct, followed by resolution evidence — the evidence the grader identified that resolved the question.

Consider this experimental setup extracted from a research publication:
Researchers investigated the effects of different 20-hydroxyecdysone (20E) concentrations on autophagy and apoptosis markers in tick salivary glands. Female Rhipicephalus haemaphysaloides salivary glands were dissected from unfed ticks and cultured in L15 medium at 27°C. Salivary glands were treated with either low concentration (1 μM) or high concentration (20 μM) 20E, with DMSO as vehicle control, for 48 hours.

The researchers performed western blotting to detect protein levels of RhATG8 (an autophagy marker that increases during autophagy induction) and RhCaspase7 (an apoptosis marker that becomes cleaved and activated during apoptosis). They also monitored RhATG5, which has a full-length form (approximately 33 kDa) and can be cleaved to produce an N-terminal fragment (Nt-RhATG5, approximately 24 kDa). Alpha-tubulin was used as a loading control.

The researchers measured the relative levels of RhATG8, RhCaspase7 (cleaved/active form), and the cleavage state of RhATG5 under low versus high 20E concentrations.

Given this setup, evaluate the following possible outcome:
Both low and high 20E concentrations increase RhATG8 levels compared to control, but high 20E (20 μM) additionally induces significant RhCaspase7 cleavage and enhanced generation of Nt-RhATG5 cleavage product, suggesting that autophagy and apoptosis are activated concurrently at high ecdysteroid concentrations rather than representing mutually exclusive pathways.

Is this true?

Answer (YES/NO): NO